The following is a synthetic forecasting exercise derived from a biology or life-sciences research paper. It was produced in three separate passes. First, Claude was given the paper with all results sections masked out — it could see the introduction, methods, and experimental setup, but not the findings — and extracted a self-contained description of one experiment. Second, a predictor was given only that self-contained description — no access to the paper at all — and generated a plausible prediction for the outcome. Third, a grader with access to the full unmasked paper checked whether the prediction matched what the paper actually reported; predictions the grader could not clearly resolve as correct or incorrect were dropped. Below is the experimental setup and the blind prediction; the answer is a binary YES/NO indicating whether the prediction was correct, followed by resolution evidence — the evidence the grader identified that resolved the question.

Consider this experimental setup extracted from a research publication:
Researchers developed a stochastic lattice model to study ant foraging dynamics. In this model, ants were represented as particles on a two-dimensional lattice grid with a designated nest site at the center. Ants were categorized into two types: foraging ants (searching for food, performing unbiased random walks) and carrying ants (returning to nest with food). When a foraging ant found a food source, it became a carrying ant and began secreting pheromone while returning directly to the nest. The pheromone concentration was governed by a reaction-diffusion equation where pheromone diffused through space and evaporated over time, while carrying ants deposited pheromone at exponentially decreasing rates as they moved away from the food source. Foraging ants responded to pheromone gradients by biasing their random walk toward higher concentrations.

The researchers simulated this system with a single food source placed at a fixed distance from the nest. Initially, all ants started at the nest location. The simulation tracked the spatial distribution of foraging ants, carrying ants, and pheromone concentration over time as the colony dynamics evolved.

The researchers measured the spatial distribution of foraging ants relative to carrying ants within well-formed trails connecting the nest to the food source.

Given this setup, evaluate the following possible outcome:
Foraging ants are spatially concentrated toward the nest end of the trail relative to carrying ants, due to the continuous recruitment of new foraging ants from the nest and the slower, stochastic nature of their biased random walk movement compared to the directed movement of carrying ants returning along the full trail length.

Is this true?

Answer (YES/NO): NO